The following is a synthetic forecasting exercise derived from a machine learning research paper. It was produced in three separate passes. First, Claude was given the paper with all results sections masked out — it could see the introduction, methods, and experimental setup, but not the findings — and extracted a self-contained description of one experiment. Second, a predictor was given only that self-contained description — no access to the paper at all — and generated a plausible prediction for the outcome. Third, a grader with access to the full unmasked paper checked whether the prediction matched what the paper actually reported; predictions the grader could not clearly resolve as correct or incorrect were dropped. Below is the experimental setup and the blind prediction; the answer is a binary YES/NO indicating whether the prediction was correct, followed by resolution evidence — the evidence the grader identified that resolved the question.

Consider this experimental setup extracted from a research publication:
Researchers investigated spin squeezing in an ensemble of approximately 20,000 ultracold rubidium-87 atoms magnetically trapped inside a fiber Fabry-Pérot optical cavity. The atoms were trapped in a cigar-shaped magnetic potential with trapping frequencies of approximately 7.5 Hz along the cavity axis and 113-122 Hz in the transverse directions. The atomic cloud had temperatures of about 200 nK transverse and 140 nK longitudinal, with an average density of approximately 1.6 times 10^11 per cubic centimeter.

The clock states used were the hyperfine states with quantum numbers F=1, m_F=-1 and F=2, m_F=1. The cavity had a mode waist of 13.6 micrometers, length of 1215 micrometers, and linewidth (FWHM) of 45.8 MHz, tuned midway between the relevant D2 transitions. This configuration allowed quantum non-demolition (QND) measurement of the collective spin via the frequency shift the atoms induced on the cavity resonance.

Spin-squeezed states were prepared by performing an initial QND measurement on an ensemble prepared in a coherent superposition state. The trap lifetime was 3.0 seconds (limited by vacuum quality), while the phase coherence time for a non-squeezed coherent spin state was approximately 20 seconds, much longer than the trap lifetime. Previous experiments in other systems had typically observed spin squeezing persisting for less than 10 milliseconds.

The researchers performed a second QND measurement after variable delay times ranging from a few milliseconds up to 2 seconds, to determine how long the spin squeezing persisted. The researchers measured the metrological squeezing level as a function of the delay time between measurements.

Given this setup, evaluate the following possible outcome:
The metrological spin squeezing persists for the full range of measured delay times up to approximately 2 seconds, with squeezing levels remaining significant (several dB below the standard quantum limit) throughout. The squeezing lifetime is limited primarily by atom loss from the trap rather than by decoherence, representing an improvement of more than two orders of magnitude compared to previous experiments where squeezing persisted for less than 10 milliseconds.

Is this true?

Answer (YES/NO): NO